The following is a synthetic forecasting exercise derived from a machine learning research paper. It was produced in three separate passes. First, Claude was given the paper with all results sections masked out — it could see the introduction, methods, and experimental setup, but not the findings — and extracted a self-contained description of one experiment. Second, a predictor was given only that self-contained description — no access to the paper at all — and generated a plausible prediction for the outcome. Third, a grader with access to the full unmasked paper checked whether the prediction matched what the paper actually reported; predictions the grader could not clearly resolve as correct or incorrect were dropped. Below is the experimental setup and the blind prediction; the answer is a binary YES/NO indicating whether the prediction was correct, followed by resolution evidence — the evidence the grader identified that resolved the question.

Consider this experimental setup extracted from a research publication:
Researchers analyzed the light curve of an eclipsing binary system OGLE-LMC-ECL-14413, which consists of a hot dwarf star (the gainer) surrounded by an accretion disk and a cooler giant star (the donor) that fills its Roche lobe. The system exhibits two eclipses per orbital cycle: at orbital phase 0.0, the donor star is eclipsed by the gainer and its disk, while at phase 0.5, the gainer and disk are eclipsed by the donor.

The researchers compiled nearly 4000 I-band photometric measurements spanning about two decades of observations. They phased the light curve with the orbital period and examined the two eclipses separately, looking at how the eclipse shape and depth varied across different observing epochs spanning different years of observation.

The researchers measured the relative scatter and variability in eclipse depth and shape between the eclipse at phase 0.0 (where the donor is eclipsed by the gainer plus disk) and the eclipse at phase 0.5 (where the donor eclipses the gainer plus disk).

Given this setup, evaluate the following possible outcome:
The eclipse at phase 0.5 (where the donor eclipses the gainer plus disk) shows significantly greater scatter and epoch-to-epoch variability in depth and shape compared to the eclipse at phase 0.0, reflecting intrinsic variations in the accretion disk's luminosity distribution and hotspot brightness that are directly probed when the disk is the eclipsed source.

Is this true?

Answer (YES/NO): NO